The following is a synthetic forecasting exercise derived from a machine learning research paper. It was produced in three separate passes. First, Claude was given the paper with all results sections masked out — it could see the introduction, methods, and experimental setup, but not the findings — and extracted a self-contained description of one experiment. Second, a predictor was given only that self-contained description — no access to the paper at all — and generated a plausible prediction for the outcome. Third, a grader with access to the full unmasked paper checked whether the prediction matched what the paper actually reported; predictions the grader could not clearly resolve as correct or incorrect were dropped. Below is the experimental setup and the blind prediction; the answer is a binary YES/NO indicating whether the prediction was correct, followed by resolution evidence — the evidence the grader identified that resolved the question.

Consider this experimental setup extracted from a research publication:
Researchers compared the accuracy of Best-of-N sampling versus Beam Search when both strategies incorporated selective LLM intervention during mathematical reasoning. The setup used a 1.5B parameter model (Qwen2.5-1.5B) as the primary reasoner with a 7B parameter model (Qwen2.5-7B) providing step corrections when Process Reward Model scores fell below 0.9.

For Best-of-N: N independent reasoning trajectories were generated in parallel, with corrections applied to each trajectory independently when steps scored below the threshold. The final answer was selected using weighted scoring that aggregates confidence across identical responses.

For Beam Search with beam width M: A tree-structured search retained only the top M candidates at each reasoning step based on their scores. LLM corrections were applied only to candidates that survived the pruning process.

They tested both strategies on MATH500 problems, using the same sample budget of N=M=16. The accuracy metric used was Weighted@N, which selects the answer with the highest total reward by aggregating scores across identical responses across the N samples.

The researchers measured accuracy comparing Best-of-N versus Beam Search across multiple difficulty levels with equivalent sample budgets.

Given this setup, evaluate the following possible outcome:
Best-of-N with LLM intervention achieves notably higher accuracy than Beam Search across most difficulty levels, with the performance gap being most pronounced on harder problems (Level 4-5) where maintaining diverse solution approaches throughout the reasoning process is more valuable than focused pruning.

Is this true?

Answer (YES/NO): YES